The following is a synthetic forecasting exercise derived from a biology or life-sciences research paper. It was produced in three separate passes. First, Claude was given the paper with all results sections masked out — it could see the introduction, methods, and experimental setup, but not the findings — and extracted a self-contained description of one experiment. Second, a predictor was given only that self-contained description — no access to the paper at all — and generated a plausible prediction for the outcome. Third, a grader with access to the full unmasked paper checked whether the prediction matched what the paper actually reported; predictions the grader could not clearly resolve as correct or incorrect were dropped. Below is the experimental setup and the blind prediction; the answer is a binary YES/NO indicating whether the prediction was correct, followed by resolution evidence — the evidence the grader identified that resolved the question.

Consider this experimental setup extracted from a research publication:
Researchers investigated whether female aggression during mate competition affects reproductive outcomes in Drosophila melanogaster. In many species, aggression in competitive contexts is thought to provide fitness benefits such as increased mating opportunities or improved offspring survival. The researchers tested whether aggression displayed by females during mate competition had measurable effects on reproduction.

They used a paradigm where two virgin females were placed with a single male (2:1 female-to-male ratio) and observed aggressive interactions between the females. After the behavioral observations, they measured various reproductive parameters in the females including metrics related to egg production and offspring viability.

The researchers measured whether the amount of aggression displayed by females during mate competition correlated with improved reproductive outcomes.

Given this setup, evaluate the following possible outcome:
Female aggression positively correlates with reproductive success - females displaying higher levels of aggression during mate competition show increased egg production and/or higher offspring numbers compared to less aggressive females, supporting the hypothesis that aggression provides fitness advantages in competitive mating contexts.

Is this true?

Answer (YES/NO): NO